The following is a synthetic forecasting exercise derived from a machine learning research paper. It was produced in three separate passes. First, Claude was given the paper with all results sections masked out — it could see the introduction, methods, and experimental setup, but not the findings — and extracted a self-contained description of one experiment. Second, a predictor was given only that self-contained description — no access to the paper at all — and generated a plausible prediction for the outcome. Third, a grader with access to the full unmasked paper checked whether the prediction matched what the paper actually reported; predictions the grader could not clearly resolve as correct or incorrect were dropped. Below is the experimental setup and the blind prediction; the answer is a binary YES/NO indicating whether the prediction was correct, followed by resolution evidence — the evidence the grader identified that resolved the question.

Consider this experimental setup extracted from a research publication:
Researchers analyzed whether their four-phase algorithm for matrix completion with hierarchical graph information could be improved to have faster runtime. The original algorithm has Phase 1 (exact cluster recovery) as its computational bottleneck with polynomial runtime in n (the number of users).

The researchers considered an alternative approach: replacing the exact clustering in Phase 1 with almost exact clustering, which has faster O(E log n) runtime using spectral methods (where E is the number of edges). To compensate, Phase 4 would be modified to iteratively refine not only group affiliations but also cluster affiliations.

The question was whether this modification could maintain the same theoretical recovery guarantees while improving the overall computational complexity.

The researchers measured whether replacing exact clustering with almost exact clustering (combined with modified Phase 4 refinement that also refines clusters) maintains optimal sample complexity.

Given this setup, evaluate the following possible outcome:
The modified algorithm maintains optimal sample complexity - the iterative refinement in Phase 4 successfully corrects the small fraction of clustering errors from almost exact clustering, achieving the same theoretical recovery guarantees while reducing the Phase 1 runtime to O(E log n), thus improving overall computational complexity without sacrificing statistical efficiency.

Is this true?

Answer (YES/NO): YES